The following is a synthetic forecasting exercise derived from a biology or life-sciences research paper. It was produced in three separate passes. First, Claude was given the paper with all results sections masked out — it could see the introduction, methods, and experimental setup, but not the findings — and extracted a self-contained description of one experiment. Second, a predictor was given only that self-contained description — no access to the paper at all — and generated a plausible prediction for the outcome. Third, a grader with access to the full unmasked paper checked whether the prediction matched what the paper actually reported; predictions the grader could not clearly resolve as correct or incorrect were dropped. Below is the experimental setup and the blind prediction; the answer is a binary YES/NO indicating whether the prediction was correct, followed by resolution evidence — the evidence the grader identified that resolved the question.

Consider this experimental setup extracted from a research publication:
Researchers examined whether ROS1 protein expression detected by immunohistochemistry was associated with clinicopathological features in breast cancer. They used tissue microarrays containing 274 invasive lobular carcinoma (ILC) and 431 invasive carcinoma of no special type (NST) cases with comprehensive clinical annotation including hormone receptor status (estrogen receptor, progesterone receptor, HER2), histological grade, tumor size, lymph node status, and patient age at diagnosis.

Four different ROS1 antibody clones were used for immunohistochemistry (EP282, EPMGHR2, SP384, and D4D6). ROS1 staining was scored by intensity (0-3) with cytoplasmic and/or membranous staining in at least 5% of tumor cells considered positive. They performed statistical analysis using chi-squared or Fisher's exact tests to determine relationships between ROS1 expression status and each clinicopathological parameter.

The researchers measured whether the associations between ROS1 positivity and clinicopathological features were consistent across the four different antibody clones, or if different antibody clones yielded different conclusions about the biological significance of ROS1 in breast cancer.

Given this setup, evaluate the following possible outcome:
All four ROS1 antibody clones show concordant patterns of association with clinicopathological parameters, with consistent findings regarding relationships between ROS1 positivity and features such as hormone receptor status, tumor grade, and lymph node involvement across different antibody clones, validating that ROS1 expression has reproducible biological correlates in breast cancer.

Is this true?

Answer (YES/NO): NO